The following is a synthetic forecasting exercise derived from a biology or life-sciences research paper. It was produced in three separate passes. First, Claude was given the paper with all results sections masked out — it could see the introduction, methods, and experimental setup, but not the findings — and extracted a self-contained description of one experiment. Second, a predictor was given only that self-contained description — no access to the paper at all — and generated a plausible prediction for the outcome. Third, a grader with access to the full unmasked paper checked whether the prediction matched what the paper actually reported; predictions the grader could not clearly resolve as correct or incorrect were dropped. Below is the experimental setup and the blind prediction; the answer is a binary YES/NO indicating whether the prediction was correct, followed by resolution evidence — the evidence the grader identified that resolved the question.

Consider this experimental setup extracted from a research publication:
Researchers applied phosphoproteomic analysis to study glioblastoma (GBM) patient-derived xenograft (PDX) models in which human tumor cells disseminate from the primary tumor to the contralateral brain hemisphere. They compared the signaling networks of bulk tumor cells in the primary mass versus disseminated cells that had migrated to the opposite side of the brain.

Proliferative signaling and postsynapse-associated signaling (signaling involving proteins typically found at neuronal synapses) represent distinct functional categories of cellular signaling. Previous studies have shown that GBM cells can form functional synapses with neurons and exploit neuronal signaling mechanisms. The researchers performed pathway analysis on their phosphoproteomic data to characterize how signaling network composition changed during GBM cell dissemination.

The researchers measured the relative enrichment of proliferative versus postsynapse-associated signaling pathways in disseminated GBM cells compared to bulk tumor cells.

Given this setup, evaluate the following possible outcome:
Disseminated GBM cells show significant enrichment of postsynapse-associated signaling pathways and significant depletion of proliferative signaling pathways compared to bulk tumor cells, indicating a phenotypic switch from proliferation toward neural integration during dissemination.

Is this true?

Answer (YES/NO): YES